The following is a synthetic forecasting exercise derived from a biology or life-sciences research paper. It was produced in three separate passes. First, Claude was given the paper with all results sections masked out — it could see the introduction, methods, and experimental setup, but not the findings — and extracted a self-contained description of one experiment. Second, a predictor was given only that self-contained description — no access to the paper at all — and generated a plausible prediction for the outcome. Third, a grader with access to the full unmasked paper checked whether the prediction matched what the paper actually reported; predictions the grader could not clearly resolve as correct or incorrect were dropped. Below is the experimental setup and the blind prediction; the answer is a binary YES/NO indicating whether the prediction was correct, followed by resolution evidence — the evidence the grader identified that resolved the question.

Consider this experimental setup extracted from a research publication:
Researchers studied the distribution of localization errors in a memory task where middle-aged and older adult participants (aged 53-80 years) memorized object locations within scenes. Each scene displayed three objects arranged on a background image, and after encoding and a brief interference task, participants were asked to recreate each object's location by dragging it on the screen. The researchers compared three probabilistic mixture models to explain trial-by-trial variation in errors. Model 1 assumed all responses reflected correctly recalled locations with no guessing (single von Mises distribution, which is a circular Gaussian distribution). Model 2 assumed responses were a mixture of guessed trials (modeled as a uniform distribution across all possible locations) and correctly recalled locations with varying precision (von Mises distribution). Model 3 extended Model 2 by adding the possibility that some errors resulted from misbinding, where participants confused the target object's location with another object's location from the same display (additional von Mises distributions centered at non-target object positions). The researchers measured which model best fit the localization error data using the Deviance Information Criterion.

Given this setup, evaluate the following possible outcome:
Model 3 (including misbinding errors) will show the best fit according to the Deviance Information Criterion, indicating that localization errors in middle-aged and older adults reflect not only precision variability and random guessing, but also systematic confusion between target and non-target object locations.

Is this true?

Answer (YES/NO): NO